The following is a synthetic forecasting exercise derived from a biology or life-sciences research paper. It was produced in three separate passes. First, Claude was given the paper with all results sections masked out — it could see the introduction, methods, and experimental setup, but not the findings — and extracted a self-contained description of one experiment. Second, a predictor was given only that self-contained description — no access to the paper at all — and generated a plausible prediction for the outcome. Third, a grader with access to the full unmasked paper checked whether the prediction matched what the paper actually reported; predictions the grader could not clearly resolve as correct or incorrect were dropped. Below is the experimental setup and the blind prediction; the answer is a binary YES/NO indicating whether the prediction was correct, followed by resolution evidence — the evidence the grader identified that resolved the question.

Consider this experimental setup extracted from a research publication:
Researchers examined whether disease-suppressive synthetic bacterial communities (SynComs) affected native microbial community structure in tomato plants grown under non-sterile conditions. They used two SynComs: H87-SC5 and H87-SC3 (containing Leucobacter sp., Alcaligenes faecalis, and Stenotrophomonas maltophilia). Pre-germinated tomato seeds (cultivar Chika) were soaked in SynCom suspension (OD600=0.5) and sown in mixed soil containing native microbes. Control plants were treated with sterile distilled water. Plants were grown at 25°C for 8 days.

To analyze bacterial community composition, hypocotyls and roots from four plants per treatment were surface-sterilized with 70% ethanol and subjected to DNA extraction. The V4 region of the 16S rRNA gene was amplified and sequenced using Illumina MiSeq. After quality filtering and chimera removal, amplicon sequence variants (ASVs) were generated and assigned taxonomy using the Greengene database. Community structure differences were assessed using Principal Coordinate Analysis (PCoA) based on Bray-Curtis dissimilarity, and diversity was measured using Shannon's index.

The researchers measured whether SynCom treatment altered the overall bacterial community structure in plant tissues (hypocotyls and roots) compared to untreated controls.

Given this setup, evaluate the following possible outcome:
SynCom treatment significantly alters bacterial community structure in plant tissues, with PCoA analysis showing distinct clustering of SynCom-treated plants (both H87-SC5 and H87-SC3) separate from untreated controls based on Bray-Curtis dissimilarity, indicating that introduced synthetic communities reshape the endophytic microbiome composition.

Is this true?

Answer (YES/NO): YES